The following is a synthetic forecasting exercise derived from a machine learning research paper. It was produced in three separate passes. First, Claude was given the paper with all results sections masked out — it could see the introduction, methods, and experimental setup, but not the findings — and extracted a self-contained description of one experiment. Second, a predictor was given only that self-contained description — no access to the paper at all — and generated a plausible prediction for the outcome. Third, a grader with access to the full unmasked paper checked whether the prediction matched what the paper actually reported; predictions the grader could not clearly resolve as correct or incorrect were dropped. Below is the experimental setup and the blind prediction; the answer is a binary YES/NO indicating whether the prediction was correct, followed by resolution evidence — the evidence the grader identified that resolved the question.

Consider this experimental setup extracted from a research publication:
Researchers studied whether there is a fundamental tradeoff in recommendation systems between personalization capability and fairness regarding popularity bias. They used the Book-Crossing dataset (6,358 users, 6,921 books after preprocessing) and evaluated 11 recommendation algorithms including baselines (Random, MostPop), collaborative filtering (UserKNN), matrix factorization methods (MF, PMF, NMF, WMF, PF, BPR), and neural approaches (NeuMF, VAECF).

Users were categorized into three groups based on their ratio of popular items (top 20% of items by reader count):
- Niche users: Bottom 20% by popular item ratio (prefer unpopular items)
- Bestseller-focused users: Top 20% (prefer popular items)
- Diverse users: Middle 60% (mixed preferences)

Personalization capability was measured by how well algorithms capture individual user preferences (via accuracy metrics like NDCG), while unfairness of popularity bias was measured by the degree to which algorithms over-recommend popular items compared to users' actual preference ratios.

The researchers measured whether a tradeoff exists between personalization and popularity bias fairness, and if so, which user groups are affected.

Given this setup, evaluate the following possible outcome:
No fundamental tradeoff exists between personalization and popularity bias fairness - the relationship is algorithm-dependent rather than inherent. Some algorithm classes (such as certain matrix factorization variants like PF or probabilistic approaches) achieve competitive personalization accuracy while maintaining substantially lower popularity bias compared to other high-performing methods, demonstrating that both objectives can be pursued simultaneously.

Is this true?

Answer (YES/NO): NO